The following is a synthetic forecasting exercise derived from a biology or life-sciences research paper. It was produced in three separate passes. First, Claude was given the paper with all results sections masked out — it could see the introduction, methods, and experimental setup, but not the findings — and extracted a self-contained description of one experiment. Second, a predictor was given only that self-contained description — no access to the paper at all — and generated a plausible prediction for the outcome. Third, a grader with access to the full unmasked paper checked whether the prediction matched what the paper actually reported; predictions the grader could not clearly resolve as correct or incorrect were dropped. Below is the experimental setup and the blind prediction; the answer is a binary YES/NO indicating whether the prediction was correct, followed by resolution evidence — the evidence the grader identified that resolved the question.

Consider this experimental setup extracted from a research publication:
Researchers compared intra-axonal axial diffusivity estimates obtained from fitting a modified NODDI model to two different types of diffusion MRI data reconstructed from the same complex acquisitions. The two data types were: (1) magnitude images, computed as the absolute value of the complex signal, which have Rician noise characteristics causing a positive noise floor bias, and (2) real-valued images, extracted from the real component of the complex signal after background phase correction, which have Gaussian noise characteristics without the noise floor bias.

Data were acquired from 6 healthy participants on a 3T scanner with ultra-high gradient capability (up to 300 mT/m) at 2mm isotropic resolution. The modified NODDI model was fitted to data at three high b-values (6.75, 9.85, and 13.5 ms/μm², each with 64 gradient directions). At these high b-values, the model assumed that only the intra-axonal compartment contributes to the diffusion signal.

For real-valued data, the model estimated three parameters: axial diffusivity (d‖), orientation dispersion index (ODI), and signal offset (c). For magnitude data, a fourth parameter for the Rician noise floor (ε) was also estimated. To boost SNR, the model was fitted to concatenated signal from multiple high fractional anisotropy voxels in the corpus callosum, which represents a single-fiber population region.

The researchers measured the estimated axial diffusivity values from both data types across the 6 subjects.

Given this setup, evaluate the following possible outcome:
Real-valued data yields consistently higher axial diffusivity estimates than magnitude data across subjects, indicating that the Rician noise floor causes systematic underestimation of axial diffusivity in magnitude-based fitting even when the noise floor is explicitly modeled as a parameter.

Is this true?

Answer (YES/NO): NO